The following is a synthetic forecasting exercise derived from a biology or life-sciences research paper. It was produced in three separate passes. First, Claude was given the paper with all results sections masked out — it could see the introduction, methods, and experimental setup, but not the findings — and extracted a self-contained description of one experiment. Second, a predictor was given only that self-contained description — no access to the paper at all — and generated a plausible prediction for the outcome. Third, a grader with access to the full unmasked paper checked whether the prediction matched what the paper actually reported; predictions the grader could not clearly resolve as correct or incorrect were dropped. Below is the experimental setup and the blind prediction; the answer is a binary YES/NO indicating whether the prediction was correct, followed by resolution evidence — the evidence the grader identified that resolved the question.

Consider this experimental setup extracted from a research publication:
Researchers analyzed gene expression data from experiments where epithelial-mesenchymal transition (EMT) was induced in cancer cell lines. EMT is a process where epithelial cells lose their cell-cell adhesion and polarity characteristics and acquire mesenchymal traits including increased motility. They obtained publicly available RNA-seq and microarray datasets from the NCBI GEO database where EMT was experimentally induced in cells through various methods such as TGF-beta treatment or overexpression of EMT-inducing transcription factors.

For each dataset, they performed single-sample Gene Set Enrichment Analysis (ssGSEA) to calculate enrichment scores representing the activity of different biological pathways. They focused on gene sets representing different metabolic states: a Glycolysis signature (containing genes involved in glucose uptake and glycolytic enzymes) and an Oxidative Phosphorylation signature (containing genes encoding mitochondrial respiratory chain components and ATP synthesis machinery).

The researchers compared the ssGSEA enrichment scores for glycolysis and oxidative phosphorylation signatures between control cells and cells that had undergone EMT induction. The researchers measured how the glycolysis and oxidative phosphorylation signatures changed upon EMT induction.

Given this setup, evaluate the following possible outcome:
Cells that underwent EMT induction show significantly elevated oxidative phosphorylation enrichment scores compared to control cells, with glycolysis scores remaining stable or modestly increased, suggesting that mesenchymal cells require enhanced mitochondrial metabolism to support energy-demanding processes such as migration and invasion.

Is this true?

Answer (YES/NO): NO